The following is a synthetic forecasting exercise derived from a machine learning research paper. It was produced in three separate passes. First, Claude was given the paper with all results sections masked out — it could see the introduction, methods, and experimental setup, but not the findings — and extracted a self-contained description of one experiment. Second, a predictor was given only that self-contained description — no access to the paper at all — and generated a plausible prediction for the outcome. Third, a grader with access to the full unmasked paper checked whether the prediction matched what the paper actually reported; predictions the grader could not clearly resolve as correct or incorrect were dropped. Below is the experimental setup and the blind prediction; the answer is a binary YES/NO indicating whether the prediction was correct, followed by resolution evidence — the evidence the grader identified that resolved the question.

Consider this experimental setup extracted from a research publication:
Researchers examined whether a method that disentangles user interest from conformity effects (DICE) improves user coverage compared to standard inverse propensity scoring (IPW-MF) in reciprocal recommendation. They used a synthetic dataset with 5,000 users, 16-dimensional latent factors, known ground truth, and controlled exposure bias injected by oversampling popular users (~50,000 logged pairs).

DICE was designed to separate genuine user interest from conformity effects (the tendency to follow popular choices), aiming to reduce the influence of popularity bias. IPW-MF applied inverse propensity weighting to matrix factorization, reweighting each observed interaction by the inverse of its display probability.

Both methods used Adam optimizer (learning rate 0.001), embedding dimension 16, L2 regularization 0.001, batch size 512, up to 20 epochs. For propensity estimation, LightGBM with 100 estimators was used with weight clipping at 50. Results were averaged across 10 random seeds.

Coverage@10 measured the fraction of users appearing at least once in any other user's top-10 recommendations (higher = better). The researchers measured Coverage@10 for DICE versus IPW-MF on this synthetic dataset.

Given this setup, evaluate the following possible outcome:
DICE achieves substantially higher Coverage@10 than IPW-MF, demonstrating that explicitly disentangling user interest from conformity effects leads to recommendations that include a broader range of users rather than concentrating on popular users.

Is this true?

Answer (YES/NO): NO